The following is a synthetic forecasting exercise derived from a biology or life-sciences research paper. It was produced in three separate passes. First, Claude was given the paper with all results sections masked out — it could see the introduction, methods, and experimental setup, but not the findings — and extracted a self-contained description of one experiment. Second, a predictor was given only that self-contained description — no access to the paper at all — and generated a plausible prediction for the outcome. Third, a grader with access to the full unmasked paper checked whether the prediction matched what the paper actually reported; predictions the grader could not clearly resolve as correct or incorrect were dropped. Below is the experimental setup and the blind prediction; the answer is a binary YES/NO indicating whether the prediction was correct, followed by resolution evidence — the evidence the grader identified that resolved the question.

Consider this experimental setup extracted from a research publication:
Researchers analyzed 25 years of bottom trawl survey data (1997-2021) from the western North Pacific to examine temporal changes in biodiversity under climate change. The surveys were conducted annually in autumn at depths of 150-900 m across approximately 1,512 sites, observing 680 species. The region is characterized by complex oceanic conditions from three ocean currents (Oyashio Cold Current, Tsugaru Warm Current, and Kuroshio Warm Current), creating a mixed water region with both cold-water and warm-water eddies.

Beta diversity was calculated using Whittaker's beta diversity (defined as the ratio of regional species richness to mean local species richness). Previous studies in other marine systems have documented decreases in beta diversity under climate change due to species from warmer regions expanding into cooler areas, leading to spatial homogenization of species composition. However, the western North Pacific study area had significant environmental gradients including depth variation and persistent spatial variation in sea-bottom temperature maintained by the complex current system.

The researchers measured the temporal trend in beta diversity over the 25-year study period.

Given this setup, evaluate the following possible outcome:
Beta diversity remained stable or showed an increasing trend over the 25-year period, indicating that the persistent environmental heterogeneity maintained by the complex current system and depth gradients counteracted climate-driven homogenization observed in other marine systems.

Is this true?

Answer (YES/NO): YES